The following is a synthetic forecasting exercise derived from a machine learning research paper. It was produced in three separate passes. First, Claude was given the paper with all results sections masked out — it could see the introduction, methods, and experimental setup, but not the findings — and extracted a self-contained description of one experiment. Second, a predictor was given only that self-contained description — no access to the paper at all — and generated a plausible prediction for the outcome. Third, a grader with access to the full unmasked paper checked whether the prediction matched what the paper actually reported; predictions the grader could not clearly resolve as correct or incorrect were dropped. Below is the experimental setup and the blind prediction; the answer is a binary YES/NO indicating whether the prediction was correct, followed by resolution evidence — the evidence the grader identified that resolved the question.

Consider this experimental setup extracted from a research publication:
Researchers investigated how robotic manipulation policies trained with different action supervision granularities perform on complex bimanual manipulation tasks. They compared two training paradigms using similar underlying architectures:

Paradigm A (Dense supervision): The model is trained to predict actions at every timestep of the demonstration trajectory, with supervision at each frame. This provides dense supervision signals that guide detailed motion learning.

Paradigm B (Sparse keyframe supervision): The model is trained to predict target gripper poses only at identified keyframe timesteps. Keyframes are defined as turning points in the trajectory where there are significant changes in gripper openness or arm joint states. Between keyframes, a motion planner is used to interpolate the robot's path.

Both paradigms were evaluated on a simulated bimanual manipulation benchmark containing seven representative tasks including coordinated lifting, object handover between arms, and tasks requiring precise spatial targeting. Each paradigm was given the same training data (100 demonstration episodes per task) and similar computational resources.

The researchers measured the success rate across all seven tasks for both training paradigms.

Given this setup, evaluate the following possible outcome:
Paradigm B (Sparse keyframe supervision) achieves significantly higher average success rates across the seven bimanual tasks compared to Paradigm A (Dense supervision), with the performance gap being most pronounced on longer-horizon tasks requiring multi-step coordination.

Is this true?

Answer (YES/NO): NO